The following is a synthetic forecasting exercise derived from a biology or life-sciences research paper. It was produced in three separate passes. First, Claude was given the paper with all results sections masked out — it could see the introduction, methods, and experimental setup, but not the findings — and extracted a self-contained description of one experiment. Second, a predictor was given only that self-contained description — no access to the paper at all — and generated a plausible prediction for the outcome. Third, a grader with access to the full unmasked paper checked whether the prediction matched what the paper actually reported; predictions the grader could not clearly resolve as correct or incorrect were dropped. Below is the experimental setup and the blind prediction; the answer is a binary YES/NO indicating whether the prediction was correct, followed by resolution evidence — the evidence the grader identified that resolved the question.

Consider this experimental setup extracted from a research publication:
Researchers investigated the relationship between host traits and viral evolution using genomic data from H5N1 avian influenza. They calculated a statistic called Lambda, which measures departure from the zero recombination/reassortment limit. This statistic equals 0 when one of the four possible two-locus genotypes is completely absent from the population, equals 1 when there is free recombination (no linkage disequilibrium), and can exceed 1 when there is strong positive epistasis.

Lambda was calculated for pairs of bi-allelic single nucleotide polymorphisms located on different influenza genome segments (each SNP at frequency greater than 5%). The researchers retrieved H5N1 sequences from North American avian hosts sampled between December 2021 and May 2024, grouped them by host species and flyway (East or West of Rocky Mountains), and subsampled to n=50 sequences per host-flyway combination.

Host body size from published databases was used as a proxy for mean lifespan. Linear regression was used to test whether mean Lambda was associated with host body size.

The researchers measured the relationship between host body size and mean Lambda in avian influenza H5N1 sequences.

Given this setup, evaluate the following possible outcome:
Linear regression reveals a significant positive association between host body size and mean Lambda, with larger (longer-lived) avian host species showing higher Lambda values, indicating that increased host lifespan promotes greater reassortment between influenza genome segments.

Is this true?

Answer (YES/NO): NO